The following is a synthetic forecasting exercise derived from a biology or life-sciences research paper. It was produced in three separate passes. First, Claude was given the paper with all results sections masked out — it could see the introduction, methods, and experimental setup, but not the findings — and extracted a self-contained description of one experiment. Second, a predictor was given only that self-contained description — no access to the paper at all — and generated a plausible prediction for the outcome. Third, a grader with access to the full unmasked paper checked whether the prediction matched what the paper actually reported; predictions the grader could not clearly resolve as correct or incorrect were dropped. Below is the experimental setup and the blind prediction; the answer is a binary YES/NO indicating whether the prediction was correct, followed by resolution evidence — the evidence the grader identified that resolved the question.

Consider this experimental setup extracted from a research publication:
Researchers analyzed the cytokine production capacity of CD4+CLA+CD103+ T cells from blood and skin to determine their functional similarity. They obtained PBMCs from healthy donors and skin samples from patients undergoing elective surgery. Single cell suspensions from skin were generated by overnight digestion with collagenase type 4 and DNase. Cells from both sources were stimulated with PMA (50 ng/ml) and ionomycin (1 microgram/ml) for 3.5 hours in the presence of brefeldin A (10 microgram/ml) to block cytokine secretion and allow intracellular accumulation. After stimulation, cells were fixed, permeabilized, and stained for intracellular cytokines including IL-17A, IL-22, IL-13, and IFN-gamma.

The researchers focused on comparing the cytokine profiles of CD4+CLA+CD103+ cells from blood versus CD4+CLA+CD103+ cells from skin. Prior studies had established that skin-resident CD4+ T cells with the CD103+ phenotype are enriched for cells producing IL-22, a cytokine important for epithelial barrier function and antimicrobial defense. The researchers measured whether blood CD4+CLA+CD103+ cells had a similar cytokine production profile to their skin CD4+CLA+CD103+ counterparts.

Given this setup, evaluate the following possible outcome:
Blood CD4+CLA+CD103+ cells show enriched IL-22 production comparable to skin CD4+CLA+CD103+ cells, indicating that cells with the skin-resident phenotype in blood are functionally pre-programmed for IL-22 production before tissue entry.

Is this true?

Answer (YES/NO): YES